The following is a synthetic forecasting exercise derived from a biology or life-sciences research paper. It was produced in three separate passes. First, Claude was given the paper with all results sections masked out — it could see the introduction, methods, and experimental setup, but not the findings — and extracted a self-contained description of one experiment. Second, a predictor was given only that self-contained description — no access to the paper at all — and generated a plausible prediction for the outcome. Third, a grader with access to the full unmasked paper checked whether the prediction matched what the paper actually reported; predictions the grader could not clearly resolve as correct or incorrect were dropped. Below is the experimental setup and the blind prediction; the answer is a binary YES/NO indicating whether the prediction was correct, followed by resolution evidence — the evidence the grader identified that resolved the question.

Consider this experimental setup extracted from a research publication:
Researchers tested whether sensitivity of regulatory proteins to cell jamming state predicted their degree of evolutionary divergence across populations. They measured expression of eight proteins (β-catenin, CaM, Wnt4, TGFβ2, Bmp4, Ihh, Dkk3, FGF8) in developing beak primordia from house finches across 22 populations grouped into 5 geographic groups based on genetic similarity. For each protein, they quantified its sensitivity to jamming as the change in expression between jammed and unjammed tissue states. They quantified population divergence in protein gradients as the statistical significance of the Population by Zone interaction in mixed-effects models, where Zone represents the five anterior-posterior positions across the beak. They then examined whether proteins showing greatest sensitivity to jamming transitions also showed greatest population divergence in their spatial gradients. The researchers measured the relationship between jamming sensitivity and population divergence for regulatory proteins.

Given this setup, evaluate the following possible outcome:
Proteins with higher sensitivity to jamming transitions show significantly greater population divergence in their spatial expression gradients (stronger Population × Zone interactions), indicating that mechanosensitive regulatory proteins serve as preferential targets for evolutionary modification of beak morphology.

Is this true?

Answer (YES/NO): YES